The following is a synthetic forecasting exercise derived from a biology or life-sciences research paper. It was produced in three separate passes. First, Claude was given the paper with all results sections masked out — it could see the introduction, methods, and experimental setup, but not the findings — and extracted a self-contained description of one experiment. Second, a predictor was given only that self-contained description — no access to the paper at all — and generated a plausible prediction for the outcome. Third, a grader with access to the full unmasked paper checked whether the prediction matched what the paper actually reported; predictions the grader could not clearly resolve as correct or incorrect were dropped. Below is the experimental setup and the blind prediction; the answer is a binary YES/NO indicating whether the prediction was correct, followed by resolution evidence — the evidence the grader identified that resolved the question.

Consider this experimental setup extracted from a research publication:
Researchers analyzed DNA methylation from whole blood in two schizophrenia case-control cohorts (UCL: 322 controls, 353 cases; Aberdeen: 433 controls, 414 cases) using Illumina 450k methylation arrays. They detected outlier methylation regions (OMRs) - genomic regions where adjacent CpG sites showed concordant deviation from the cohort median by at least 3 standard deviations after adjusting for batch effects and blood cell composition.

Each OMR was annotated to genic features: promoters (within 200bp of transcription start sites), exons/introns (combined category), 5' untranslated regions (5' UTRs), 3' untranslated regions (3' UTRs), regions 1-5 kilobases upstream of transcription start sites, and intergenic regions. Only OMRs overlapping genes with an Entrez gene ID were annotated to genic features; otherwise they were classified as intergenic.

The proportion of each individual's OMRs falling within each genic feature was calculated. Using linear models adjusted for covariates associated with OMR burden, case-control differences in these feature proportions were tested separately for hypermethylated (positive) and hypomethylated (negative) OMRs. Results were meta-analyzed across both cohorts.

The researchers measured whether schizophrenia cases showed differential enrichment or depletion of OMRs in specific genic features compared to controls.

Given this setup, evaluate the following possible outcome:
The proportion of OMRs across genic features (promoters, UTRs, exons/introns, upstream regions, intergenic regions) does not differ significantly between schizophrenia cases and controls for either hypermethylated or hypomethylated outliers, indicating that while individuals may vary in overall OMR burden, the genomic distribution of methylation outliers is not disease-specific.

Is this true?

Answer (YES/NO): YES